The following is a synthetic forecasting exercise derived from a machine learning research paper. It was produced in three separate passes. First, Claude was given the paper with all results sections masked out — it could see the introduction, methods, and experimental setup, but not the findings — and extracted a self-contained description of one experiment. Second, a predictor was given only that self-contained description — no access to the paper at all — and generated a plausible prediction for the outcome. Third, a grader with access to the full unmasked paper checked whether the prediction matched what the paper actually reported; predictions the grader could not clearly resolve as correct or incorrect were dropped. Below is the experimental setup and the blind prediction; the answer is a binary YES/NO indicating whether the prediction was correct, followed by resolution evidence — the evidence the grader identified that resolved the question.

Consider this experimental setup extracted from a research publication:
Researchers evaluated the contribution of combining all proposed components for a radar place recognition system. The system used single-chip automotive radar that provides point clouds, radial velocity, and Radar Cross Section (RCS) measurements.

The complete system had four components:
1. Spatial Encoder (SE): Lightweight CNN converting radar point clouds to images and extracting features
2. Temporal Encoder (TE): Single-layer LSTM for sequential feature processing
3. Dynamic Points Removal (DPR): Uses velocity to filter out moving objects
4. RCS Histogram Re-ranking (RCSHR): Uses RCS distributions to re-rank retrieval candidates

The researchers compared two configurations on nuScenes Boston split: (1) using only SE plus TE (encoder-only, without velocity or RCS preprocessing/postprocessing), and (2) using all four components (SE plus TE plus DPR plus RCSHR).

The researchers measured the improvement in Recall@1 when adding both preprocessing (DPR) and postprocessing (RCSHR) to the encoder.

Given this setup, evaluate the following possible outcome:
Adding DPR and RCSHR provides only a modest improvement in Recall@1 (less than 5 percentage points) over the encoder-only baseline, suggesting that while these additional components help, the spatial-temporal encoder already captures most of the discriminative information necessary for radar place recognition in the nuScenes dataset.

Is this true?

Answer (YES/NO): YES